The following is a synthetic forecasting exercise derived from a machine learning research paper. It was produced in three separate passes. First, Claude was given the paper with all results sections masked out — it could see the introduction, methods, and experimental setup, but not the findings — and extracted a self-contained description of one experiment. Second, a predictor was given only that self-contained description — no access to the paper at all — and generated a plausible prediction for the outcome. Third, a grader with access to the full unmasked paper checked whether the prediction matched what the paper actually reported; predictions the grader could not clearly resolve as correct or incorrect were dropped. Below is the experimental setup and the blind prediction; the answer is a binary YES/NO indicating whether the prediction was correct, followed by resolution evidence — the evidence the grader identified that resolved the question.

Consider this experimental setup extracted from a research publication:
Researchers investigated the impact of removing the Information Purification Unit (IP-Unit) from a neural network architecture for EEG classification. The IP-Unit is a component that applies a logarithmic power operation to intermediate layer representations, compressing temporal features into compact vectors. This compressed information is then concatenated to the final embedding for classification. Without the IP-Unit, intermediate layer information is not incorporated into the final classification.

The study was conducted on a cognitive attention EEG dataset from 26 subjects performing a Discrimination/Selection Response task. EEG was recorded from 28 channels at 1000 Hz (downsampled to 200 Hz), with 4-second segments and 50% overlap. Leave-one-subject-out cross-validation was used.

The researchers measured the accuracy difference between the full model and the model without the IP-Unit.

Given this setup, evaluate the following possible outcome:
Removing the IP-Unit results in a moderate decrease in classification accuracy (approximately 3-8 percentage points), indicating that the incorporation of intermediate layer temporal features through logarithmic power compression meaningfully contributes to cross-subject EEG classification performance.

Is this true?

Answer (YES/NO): NO